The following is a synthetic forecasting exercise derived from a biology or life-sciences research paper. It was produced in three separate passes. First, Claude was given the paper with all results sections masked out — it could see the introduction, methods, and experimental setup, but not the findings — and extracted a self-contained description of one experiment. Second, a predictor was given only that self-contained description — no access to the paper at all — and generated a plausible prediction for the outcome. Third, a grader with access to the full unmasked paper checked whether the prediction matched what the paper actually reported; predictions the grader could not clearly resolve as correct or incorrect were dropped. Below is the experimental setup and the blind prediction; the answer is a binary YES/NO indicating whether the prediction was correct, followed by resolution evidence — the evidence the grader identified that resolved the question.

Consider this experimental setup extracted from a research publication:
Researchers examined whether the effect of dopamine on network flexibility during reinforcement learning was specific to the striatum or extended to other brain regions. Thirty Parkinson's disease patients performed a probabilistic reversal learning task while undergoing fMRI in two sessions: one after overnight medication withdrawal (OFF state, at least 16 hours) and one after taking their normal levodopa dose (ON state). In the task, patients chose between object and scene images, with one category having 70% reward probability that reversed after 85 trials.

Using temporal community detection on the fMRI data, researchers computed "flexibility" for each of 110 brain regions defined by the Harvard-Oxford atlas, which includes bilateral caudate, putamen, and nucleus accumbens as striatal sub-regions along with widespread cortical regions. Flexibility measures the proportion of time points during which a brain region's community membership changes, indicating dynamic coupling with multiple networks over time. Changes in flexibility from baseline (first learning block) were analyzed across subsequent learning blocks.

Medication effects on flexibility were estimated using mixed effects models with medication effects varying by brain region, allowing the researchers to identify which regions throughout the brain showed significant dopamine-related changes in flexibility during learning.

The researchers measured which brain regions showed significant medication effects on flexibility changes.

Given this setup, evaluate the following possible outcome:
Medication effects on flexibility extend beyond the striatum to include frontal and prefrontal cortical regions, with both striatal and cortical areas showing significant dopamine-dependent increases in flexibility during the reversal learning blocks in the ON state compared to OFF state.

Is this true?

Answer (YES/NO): YES